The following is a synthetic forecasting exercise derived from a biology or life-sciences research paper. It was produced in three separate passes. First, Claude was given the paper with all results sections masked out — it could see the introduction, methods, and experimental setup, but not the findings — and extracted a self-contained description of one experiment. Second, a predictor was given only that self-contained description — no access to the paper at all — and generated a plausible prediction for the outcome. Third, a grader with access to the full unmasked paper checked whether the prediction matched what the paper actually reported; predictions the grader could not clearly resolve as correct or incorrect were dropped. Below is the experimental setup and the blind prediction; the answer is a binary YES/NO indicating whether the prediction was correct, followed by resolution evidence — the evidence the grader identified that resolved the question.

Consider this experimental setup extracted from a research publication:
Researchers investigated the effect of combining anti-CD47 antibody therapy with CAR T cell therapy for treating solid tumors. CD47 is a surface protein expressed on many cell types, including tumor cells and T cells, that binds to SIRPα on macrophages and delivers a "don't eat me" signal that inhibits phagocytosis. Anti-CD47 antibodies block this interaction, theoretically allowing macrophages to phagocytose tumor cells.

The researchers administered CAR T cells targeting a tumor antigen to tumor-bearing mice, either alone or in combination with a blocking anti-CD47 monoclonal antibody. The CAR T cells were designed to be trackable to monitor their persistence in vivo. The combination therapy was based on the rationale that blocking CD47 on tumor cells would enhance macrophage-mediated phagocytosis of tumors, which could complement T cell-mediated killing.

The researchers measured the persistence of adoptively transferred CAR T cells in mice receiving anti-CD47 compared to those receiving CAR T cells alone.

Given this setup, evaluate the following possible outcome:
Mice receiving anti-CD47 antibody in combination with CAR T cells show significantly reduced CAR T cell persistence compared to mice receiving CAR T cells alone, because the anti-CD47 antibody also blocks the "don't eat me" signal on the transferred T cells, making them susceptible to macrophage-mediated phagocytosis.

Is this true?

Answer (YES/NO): YES